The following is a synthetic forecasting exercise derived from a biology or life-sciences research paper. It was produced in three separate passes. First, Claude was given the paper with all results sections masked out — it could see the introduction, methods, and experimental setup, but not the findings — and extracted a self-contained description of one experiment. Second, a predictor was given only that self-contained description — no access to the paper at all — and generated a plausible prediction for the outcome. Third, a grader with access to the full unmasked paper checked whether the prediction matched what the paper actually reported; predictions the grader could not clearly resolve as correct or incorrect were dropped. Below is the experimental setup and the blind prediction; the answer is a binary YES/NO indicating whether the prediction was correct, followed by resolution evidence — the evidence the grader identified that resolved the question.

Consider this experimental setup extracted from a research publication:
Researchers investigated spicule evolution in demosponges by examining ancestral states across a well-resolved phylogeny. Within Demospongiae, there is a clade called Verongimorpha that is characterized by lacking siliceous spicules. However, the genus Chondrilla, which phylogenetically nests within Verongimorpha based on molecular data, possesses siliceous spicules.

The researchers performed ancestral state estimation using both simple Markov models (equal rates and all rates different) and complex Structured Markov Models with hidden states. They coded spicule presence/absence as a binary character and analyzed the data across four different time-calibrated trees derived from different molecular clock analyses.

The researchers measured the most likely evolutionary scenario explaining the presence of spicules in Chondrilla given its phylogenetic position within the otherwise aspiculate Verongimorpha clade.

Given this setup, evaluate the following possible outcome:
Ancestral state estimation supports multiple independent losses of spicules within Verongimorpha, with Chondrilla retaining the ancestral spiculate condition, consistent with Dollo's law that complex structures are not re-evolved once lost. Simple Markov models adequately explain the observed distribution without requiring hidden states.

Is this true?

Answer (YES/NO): NO